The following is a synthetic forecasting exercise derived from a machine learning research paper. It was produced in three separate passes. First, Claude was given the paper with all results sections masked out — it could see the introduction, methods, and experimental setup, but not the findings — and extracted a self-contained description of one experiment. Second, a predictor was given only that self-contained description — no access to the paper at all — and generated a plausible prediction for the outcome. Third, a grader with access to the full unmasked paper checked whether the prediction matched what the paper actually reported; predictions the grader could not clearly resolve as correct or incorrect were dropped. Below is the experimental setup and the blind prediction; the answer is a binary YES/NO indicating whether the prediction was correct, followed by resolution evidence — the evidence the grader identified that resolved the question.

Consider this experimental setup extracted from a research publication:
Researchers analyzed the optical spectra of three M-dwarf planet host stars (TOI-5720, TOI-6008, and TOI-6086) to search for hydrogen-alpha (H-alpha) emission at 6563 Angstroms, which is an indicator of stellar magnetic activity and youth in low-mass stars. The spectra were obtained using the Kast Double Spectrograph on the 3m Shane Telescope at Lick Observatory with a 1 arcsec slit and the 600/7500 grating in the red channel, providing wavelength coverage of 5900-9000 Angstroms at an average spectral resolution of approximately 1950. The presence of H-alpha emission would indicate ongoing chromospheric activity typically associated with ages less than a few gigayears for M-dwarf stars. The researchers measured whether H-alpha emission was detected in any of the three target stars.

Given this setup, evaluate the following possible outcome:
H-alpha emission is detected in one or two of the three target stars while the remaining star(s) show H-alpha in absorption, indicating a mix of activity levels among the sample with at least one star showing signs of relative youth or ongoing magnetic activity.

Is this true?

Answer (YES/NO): NO